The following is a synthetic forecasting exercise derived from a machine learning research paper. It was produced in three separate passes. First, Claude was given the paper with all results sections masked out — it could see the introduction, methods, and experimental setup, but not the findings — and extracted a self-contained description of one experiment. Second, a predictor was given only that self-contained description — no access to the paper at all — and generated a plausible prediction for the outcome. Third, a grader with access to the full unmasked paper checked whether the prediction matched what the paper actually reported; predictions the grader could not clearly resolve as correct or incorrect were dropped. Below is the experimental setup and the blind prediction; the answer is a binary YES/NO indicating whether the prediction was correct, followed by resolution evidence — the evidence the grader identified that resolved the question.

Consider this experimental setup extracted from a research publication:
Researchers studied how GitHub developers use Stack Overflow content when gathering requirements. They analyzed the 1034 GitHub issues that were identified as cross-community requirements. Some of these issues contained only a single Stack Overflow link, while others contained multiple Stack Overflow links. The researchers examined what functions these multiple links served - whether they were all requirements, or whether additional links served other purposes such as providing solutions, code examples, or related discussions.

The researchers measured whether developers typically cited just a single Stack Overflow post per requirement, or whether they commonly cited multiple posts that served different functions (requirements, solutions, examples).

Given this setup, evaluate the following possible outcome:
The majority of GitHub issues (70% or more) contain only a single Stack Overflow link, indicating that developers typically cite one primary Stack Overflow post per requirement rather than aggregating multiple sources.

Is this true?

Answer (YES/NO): NO